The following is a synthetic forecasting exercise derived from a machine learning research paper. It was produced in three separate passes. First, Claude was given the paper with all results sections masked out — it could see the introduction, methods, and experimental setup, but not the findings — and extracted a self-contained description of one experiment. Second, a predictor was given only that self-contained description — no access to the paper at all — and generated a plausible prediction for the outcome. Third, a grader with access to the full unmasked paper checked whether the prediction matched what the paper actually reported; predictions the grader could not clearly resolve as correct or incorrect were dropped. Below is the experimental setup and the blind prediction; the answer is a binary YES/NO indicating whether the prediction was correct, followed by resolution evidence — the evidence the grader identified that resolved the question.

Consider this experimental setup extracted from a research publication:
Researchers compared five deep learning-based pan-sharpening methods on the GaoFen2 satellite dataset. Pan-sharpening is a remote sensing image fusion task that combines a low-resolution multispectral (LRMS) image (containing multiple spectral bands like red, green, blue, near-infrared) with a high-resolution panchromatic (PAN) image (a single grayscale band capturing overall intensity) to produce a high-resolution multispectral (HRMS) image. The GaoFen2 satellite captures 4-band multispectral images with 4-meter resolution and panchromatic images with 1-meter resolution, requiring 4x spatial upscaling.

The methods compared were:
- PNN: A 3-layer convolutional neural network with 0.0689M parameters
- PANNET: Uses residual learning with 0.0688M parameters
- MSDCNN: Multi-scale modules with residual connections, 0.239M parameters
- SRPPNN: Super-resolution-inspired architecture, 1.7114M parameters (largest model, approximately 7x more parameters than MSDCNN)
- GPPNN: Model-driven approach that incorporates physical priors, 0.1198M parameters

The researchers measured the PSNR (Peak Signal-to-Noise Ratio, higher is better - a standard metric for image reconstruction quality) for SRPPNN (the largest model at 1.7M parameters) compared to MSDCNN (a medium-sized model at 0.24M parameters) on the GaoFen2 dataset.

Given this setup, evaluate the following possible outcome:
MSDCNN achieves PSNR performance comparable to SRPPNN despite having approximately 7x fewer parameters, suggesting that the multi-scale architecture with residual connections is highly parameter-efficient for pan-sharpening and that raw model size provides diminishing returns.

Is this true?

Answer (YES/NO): NO